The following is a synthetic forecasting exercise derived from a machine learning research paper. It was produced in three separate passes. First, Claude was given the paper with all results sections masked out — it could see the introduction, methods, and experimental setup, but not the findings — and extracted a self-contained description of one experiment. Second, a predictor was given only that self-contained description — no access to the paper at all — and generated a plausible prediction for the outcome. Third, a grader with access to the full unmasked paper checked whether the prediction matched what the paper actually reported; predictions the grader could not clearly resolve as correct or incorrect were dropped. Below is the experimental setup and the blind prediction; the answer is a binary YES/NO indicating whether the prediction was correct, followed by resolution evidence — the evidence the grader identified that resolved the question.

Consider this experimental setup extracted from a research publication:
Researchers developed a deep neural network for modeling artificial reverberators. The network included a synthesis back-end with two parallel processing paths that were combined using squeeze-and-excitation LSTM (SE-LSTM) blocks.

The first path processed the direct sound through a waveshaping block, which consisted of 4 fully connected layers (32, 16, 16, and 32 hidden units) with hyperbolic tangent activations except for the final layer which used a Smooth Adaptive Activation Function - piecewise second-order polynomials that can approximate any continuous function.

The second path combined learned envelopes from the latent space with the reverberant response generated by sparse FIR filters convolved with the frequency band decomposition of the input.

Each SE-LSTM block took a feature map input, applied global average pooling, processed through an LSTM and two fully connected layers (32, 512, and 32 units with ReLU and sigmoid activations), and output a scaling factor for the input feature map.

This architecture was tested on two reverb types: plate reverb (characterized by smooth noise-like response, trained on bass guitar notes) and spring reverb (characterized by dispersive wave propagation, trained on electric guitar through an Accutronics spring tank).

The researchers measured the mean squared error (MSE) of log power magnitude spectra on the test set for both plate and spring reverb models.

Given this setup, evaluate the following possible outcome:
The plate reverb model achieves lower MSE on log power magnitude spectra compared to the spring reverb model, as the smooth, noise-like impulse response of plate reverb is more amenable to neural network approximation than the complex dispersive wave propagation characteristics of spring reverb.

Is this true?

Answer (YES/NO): YES